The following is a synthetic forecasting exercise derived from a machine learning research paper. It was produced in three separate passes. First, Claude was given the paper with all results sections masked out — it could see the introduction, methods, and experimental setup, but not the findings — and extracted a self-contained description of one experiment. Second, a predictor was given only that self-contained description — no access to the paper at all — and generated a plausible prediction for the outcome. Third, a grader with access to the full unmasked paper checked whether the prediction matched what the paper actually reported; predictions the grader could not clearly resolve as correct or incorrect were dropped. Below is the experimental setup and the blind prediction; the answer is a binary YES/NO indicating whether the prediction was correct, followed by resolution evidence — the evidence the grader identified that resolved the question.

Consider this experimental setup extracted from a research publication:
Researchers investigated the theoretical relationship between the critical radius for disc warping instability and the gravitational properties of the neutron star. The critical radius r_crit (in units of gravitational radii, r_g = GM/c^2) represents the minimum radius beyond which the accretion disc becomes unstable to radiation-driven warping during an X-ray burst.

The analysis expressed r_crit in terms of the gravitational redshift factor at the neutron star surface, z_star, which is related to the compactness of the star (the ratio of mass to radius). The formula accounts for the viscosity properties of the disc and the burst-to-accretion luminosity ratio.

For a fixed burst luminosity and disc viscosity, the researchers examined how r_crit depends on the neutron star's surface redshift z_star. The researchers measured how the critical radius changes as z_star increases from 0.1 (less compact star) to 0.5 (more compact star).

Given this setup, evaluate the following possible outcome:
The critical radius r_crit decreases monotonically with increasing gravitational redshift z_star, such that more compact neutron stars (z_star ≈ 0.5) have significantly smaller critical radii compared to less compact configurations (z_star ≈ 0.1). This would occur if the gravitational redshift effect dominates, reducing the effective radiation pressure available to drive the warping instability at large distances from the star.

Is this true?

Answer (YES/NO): NO